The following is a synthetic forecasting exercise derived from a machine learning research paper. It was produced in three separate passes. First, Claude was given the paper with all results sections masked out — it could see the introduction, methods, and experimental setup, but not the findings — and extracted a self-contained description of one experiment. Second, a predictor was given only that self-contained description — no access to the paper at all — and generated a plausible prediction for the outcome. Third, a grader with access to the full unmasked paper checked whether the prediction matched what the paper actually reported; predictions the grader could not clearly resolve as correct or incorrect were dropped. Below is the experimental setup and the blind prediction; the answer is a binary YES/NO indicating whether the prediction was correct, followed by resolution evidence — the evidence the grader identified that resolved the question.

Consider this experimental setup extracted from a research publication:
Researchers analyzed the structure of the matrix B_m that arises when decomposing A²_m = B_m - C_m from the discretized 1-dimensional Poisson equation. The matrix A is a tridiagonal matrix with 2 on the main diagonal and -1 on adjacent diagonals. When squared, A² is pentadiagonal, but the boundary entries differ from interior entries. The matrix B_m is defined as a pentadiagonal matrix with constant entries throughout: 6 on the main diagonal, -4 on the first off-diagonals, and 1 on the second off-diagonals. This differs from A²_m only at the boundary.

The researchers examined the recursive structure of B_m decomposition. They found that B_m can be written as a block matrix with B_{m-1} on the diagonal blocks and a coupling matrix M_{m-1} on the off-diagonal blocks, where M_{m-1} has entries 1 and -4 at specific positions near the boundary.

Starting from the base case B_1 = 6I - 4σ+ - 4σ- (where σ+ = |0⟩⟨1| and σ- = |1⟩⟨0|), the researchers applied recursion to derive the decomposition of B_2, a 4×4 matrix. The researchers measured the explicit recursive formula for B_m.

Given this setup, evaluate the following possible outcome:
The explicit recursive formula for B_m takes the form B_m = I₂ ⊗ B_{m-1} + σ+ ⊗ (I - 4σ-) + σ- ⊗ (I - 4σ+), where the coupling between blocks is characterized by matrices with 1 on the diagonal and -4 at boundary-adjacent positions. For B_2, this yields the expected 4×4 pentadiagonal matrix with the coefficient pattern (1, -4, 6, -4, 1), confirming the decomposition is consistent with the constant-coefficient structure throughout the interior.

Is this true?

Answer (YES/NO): NO